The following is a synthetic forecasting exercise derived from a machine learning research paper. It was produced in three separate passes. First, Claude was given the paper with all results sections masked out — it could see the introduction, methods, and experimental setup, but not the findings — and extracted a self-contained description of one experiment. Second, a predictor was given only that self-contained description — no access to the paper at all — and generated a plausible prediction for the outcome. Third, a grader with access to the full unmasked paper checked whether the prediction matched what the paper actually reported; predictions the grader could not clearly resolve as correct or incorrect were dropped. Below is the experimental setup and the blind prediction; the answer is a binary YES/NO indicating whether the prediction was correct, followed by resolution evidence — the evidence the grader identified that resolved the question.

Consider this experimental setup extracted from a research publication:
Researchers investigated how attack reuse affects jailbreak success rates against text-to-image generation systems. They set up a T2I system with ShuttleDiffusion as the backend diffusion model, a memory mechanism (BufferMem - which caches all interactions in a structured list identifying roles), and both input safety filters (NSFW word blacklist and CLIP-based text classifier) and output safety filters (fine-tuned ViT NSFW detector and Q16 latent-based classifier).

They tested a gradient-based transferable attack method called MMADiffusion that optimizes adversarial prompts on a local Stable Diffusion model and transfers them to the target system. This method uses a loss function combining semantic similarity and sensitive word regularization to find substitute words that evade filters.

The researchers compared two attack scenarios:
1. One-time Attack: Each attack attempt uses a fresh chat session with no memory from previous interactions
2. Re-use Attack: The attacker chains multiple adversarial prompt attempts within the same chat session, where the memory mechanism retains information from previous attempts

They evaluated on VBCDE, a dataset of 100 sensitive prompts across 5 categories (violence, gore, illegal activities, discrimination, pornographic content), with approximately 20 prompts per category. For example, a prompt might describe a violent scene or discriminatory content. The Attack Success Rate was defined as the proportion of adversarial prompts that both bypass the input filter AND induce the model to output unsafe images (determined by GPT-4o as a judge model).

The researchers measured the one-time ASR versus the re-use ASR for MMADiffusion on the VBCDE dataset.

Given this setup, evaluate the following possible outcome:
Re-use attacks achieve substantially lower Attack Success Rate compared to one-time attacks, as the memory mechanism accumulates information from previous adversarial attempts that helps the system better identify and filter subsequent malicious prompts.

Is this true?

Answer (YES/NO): NO